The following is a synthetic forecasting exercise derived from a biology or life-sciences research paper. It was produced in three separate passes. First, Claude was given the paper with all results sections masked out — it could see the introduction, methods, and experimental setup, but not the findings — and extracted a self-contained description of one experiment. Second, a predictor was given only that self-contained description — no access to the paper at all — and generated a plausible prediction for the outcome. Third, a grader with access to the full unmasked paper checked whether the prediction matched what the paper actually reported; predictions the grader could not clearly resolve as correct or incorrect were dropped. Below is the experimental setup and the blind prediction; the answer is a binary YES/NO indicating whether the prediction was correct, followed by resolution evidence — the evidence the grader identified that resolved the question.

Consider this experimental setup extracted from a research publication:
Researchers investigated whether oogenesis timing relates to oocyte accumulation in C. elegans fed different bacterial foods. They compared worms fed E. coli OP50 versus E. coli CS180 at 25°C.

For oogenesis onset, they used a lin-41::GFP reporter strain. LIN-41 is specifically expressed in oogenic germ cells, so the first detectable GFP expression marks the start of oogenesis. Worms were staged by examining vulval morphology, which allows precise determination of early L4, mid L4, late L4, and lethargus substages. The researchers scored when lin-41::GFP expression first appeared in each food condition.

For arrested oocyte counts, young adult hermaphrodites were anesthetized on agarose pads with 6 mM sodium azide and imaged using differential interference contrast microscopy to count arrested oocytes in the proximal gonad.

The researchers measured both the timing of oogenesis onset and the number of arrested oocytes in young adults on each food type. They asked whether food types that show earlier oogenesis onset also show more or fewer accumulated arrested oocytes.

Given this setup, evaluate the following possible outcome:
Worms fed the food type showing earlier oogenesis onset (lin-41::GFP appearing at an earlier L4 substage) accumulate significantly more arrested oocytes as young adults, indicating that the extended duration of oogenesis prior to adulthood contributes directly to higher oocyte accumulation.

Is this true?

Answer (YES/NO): YES